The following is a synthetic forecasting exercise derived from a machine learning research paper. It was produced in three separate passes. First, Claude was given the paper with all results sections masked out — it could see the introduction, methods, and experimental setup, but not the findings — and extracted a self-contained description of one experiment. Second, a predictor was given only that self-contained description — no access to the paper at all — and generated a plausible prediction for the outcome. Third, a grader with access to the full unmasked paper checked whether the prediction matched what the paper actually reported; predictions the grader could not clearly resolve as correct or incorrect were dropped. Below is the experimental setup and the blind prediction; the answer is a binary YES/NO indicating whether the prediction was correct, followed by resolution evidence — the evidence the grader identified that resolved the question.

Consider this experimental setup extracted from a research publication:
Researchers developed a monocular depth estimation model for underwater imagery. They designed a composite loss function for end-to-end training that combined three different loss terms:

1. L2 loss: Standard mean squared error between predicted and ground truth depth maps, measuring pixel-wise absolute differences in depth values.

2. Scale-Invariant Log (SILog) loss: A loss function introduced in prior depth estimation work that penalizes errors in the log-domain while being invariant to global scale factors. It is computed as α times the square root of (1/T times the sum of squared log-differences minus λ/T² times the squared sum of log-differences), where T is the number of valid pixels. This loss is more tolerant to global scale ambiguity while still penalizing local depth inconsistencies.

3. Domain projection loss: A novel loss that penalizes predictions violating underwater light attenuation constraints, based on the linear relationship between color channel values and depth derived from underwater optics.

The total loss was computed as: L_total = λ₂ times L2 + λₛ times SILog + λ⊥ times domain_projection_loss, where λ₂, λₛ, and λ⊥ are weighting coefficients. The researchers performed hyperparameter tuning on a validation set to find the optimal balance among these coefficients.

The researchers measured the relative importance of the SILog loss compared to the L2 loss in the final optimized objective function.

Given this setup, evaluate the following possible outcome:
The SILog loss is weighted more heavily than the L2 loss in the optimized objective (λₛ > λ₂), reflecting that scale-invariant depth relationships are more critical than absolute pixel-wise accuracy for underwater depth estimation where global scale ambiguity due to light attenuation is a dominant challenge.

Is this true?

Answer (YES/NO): YES